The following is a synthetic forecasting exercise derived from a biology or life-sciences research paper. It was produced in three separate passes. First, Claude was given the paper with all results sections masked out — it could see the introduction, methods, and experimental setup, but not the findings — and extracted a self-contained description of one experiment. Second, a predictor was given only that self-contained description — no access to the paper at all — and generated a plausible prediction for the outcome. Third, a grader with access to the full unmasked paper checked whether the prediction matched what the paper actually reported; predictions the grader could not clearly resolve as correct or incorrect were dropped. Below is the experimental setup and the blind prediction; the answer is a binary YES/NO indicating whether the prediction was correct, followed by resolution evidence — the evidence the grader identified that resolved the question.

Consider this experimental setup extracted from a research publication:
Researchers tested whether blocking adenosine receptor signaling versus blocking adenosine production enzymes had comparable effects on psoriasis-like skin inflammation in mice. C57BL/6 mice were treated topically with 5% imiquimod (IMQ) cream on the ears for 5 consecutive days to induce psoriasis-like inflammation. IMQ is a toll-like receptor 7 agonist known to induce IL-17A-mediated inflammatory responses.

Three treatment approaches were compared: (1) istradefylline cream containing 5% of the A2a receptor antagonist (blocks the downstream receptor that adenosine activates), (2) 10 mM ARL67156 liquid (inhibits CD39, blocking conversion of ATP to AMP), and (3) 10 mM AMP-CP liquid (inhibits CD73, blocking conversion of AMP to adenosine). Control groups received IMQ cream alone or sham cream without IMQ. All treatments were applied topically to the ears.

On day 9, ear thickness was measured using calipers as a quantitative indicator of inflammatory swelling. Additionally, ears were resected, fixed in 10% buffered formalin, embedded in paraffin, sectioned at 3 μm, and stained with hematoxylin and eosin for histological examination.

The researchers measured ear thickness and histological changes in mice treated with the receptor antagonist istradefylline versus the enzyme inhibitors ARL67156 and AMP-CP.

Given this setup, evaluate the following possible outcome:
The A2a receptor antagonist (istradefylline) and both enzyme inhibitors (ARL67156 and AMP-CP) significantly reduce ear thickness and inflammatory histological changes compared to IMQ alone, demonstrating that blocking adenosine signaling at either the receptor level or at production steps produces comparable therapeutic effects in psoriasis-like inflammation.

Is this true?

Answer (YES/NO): YES